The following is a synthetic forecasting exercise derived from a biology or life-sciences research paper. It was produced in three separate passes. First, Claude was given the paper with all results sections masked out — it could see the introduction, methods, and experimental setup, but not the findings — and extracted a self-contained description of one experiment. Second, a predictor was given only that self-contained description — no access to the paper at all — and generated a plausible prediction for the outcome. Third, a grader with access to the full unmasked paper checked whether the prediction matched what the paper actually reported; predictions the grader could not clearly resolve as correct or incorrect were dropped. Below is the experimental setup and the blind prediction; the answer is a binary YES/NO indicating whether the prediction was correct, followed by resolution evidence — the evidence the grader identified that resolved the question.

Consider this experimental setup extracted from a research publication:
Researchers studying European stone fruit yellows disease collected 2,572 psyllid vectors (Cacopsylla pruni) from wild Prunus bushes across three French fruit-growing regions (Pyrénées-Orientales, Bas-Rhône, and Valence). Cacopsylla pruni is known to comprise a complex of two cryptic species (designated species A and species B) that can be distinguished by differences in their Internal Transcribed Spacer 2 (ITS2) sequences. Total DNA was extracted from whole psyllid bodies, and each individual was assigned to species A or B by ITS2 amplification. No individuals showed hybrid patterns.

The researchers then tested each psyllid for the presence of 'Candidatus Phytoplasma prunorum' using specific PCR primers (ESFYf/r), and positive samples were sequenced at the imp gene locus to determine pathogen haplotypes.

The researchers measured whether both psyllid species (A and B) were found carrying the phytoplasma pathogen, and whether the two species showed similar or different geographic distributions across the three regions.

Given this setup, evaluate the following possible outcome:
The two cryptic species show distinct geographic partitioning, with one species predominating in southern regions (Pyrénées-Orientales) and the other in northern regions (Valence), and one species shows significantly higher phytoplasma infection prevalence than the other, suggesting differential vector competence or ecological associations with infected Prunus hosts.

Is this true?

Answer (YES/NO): NO